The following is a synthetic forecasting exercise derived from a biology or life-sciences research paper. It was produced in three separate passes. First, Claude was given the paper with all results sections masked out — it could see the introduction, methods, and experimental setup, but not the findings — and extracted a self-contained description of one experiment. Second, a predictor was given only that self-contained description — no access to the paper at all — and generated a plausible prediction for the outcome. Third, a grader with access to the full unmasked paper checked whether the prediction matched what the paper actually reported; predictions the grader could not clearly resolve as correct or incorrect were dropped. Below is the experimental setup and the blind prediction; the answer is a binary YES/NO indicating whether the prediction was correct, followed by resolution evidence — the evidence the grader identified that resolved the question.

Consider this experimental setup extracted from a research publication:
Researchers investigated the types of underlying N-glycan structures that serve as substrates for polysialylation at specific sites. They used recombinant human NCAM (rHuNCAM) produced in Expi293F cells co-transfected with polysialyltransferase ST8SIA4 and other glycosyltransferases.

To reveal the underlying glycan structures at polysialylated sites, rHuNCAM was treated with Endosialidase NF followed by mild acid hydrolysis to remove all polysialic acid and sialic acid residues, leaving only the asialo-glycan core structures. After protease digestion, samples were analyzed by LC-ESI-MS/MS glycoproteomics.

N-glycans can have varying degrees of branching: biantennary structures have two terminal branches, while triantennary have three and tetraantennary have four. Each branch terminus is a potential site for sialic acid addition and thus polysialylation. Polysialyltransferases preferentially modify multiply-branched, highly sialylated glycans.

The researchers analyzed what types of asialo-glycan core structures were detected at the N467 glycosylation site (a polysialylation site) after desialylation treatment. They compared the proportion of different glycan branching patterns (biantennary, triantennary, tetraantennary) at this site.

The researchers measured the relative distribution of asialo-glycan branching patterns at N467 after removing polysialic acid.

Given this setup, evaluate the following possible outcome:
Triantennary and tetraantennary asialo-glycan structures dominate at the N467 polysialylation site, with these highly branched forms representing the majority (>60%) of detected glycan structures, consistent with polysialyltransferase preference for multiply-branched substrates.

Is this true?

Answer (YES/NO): NO